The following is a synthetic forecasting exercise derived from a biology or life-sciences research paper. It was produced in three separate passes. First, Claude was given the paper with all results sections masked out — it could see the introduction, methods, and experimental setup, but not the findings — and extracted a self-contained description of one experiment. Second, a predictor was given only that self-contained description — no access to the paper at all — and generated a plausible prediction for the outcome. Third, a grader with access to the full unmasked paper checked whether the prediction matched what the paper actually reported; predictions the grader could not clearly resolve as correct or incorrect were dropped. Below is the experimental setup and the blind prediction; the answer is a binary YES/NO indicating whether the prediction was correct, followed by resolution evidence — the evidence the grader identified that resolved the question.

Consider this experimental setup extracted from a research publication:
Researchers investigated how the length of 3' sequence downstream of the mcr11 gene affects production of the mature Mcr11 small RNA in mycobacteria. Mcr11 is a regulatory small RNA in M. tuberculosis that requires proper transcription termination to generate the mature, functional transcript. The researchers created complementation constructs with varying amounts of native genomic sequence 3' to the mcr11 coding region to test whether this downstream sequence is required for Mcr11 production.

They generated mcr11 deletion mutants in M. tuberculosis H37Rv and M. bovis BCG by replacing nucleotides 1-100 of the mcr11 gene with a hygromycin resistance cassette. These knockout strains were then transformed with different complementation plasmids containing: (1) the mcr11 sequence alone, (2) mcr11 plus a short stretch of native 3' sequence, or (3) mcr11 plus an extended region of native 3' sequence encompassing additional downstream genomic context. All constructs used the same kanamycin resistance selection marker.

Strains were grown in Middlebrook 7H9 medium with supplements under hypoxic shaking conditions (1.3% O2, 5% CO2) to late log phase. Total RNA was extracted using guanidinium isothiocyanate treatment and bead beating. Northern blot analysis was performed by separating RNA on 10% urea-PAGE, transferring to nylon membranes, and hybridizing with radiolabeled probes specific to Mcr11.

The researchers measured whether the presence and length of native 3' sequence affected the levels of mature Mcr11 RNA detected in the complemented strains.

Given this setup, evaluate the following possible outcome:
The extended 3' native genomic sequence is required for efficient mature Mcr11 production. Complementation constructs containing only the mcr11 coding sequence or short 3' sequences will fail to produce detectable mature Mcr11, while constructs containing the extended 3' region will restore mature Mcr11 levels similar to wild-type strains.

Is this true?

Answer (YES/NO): NO